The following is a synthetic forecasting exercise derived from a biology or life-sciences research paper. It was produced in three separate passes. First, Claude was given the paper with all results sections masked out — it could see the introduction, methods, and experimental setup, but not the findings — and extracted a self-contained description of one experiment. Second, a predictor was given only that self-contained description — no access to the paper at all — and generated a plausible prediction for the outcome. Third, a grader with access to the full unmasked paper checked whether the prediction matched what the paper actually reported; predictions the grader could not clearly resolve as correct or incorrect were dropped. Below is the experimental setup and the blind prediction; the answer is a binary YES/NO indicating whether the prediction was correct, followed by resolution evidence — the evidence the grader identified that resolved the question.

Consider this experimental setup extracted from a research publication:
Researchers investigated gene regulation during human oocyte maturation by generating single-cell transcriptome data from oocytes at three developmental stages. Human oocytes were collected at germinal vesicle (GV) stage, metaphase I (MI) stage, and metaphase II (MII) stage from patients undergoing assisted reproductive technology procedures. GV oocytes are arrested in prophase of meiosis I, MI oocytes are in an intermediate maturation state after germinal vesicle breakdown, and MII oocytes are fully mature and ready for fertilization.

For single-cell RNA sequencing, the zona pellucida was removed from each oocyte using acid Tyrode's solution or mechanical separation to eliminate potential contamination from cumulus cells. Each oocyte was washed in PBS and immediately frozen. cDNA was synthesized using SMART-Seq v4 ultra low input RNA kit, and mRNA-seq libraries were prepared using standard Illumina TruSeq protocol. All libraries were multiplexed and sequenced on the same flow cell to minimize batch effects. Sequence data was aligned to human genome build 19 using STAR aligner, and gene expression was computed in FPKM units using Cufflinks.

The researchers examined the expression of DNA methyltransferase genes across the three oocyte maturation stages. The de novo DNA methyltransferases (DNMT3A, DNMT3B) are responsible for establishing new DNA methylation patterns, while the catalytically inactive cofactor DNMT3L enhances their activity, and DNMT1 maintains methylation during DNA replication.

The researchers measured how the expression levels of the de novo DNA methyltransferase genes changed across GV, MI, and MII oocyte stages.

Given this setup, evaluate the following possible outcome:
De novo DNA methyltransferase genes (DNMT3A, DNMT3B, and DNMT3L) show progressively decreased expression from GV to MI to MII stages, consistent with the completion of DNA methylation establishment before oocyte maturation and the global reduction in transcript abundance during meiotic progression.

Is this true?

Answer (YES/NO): NO